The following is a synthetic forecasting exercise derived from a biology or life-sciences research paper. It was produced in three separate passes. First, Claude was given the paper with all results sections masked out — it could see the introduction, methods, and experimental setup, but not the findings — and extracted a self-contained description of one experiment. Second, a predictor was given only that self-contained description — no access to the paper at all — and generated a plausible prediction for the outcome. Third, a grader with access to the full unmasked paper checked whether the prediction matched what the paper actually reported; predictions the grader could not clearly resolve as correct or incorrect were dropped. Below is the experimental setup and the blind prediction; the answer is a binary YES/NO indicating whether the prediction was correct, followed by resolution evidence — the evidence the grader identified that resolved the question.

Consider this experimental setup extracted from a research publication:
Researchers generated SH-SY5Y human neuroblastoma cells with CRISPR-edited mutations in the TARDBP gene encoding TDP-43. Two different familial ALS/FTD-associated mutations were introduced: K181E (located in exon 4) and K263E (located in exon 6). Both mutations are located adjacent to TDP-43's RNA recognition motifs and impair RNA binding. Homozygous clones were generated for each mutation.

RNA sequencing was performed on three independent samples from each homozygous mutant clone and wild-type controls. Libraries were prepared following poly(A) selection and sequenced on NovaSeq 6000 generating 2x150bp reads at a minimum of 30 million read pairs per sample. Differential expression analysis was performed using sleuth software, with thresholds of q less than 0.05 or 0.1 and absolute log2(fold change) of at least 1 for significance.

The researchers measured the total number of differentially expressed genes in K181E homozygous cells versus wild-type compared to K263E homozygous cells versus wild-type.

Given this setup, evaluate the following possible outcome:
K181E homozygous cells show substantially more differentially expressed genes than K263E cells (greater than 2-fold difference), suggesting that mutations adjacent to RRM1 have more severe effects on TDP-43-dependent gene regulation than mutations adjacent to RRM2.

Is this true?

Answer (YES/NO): YES